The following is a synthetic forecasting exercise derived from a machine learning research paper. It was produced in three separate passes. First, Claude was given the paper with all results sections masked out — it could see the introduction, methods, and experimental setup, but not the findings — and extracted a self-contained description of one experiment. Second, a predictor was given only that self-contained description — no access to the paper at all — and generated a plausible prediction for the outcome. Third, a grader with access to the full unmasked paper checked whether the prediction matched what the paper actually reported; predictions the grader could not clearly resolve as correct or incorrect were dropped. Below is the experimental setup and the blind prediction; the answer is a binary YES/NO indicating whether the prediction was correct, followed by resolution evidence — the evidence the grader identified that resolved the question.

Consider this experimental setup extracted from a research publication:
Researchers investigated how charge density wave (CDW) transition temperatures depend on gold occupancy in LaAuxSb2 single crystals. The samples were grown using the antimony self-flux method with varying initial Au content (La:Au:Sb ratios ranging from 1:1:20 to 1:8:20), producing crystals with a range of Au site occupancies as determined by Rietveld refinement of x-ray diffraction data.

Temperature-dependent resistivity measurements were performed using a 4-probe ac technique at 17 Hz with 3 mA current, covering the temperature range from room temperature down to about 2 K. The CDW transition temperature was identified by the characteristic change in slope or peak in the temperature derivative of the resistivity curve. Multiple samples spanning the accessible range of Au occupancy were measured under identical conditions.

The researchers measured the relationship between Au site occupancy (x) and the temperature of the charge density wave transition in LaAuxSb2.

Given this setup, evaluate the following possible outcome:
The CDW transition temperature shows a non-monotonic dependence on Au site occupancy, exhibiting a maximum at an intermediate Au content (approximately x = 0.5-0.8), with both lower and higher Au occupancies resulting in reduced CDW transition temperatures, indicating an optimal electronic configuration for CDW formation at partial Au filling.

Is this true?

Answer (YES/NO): NO